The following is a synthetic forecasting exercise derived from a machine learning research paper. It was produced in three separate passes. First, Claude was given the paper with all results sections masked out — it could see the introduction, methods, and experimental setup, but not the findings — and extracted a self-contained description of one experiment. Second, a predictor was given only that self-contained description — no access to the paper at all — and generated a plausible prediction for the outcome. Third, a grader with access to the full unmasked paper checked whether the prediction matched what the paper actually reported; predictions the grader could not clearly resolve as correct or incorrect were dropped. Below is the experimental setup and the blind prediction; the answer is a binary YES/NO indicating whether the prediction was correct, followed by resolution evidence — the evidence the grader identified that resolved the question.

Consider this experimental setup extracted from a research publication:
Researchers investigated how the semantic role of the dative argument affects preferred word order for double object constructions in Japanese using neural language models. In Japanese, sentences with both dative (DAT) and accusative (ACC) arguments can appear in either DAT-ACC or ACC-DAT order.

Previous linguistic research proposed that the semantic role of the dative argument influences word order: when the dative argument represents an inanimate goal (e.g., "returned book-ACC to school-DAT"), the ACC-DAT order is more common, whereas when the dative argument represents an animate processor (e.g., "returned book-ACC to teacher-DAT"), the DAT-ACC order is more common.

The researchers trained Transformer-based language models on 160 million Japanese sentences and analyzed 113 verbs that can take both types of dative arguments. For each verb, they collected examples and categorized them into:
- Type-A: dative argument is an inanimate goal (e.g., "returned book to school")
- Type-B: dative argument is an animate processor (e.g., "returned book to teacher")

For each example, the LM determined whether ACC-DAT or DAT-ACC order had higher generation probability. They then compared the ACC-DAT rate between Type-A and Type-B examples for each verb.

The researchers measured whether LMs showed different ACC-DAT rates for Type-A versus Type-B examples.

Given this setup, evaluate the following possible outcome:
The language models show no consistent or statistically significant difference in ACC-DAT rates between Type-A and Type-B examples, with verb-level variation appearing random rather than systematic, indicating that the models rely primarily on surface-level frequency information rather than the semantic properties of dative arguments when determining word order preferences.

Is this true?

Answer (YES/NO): NO